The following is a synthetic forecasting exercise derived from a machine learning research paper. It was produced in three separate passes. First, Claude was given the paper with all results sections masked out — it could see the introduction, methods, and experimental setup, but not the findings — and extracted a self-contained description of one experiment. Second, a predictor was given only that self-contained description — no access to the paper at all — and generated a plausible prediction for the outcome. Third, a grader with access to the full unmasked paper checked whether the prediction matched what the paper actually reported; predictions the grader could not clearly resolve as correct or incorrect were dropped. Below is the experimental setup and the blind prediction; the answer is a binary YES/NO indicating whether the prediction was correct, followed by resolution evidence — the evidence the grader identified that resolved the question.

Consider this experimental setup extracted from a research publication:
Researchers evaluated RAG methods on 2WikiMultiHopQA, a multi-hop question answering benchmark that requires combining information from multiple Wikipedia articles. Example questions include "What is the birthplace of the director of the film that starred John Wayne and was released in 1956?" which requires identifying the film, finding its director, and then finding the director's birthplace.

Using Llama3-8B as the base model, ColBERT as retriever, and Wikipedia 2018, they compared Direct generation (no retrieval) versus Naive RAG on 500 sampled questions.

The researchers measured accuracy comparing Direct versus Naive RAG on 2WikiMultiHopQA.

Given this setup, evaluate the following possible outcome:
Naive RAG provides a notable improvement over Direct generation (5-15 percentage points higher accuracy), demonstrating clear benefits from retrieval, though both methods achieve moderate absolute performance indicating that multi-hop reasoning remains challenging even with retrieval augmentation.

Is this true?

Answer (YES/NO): NO